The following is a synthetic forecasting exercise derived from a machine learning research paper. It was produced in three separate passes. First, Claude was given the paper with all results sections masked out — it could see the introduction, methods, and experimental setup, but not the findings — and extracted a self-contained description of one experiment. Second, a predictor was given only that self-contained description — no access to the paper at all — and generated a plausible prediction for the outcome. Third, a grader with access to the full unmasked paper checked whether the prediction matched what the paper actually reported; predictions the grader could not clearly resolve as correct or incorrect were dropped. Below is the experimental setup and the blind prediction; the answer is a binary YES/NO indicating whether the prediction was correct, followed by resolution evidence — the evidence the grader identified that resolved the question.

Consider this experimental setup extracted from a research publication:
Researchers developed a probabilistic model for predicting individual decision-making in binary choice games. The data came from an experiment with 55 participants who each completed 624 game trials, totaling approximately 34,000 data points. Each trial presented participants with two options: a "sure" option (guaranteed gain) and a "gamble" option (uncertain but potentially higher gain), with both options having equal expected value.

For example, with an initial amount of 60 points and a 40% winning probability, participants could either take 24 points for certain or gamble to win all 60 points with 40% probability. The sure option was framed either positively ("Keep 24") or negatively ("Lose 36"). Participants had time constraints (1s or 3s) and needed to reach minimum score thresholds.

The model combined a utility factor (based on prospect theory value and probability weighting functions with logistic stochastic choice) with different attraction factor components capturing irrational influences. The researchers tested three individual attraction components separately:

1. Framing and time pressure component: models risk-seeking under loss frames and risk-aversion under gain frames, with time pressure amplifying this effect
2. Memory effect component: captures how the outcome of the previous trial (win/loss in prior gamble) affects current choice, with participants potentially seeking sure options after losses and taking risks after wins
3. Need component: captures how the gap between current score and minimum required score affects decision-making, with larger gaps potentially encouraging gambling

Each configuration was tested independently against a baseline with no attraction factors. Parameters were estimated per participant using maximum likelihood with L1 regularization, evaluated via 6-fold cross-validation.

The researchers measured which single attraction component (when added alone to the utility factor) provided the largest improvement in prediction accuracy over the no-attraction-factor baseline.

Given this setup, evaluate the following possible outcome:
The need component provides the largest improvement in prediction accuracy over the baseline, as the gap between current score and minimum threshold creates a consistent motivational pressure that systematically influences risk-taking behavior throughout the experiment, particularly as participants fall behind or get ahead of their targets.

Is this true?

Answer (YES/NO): NO